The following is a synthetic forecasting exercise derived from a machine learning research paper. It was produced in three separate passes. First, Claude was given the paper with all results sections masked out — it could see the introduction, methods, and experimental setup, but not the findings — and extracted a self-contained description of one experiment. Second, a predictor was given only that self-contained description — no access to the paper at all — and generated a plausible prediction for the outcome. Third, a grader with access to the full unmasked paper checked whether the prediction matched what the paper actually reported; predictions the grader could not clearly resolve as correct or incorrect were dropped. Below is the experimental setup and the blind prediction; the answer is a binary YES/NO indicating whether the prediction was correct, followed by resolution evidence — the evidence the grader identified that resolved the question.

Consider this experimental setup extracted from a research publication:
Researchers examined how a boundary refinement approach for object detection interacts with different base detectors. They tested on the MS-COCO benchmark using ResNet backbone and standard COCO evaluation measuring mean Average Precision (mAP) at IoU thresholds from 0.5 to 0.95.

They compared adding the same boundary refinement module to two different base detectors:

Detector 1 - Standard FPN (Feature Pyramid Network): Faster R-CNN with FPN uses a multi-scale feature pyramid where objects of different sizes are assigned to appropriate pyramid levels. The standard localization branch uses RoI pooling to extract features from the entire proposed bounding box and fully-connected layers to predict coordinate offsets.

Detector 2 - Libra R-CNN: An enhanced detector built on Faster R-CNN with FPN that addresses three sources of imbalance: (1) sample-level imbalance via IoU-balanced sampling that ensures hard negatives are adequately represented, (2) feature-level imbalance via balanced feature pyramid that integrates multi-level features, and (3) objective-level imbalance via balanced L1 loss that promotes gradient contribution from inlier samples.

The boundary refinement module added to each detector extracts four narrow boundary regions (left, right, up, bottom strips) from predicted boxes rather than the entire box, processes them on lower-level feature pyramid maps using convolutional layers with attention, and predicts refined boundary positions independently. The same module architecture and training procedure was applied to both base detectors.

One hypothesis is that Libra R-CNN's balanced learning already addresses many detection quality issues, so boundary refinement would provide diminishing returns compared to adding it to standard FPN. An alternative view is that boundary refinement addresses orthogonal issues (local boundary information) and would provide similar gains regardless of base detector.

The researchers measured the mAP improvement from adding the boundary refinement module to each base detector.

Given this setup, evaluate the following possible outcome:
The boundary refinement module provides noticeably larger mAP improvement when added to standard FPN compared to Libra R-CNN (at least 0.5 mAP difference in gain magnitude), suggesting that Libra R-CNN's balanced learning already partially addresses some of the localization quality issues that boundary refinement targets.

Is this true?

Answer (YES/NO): NO